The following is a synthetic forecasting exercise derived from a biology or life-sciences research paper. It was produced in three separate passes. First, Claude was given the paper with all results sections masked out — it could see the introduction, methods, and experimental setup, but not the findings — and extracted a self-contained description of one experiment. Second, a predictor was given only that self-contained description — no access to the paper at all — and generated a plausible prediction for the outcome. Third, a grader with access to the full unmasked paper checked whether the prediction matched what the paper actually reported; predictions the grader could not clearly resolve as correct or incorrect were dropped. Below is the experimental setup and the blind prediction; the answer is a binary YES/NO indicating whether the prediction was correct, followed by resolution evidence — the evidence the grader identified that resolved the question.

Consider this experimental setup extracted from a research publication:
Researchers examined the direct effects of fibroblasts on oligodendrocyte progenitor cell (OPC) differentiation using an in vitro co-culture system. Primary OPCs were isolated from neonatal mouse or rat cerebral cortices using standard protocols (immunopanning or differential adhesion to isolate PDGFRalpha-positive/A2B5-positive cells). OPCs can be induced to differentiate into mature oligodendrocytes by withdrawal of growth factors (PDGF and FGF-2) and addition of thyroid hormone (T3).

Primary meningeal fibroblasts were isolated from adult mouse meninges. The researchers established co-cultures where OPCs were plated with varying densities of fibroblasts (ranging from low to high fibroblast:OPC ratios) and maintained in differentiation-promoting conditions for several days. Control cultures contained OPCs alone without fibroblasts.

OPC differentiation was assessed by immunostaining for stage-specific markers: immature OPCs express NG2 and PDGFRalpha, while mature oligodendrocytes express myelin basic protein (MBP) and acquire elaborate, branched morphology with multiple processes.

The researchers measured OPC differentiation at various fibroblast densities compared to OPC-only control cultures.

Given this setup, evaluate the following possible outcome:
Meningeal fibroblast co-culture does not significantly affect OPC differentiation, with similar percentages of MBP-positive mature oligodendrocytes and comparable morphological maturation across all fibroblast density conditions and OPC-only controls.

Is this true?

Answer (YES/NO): NO